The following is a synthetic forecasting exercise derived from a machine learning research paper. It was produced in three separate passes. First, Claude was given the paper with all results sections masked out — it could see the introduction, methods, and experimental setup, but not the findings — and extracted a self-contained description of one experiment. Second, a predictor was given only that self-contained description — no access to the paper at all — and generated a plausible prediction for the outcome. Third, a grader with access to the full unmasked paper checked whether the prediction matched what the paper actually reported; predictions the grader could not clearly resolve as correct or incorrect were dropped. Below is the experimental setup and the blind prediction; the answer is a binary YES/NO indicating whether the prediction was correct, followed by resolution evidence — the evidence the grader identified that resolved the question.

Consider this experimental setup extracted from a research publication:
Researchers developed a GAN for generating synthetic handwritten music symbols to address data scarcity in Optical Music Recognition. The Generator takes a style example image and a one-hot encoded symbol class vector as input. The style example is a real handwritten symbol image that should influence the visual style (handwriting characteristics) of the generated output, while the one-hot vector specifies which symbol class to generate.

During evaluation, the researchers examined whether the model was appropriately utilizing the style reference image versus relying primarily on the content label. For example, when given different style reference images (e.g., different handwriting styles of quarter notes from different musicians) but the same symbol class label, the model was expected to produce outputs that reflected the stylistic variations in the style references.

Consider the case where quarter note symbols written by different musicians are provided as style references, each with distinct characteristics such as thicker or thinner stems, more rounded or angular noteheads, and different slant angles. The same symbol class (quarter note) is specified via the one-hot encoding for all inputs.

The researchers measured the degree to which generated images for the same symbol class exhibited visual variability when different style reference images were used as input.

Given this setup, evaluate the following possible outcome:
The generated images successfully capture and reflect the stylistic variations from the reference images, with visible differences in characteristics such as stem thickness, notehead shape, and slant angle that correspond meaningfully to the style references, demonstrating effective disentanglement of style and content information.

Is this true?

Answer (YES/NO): NO